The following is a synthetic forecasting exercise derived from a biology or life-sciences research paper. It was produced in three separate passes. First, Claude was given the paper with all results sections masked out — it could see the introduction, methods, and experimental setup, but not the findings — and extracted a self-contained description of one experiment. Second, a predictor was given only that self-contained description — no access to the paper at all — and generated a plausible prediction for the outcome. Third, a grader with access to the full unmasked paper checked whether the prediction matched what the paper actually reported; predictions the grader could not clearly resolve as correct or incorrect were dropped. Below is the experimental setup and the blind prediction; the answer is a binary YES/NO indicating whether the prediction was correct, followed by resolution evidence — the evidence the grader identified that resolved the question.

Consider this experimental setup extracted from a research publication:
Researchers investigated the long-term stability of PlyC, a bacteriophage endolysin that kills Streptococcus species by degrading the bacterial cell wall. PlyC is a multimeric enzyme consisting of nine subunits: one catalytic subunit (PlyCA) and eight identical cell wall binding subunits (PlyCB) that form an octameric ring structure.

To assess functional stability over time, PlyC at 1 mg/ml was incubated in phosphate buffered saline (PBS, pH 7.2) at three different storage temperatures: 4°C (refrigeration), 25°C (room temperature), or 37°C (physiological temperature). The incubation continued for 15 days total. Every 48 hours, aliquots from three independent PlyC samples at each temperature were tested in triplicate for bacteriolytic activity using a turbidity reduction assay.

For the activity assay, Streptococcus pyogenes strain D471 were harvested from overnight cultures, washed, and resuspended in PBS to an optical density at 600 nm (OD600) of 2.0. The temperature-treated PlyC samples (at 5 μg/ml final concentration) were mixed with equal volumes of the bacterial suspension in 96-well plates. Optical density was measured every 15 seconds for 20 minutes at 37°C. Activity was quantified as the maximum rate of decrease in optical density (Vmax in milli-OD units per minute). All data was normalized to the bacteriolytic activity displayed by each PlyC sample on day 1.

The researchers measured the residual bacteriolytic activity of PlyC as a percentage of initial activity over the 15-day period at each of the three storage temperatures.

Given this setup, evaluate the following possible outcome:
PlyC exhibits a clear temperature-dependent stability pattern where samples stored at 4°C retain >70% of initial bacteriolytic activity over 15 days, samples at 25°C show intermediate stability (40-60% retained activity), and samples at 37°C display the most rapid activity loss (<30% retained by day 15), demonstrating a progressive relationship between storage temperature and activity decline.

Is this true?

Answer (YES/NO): NO